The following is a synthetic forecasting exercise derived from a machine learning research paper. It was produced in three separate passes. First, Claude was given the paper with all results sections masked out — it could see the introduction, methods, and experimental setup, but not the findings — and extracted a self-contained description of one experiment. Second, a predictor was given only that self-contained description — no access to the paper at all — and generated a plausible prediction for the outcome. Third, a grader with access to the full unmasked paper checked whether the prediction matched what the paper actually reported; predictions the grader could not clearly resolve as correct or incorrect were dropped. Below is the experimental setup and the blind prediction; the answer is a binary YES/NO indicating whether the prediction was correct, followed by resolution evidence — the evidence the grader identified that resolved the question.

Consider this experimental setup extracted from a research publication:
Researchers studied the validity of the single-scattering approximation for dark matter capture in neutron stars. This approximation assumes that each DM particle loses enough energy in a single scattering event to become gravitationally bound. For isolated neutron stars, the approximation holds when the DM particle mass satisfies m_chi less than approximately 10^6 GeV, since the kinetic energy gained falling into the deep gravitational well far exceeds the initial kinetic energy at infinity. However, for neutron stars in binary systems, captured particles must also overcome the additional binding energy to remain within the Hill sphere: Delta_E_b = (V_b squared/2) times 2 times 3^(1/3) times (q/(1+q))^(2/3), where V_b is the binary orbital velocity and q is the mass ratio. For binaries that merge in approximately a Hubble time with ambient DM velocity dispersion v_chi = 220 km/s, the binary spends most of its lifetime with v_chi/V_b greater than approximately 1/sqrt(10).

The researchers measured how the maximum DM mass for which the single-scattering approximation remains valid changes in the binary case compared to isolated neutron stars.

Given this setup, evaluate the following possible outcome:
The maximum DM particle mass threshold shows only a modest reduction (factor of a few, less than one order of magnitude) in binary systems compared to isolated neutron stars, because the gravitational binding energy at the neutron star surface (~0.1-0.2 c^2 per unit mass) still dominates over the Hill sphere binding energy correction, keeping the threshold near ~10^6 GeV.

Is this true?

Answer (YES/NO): NO